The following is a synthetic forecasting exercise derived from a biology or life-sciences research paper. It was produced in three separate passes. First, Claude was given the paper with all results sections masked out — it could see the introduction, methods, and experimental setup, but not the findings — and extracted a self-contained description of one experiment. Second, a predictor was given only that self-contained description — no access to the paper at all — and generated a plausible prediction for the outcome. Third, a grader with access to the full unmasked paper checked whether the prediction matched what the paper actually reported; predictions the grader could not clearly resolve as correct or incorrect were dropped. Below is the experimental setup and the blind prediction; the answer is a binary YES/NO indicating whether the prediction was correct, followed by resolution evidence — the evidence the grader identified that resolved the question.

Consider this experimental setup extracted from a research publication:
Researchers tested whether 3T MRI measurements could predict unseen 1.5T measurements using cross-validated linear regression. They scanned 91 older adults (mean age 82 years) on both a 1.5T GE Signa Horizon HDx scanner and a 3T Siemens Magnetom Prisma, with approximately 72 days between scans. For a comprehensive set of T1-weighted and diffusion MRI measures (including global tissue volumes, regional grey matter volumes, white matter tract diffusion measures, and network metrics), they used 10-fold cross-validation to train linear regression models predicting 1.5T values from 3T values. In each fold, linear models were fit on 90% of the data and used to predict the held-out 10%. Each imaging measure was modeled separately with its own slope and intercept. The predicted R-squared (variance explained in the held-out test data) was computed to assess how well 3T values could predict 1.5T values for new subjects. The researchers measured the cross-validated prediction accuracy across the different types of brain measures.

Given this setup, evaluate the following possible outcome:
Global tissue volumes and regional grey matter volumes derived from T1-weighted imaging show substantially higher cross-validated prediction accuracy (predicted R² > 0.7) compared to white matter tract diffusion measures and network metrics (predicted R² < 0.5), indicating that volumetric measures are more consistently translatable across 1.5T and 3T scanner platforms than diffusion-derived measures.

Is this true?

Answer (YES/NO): NO